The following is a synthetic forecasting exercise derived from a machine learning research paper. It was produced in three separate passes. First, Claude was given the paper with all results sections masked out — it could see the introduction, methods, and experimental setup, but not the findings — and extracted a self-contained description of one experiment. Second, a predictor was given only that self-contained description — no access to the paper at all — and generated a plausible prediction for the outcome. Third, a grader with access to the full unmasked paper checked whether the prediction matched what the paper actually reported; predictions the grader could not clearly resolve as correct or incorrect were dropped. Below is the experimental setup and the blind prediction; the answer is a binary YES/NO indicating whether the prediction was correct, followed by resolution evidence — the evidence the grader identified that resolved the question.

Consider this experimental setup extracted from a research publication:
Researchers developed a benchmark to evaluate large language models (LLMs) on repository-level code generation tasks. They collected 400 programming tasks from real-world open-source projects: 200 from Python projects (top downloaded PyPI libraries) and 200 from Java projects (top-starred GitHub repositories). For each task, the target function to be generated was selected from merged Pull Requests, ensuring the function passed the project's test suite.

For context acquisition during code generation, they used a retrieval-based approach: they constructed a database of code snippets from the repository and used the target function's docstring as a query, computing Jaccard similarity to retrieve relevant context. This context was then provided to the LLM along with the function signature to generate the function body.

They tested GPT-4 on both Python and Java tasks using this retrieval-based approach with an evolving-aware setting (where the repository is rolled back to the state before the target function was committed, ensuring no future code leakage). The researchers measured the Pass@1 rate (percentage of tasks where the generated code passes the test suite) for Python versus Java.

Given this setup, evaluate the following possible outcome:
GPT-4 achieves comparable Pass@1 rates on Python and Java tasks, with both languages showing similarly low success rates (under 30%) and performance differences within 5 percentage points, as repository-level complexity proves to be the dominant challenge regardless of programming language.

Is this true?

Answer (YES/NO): NO